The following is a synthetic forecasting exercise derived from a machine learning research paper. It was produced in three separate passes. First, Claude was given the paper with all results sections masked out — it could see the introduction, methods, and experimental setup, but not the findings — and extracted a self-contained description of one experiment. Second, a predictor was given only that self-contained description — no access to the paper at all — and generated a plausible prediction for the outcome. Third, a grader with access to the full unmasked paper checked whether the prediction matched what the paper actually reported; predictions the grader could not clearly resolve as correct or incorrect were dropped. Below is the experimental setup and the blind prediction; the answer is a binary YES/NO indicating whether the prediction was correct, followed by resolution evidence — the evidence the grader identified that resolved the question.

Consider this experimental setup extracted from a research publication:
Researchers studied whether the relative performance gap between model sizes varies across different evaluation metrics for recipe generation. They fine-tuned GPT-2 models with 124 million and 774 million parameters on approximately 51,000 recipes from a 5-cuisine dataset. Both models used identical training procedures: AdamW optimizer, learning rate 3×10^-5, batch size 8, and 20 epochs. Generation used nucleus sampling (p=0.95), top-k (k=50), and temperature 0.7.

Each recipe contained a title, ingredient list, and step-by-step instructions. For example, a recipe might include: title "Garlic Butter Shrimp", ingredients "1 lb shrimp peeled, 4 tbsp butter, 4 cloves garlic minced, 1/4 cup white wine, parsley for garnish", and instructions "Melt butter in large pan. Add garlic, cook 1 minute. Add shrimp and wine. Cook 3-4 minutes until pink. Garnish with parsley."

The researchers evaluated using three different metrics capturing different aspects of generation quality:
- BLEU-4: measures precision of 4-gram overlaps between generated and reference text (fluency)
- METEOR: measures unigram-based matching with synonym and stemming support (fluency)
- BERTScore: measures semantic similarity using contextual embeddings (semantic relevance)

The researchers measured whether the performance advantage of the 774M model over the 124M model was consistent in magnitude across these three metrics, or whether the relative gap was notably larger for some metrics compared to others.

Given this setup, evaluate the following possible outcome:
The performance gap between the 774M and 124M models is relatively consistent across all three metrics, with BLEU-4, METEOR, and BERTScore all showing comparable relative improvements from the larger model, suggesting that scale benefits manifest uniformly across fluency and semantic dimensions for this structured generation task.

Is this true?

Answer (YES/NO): NO